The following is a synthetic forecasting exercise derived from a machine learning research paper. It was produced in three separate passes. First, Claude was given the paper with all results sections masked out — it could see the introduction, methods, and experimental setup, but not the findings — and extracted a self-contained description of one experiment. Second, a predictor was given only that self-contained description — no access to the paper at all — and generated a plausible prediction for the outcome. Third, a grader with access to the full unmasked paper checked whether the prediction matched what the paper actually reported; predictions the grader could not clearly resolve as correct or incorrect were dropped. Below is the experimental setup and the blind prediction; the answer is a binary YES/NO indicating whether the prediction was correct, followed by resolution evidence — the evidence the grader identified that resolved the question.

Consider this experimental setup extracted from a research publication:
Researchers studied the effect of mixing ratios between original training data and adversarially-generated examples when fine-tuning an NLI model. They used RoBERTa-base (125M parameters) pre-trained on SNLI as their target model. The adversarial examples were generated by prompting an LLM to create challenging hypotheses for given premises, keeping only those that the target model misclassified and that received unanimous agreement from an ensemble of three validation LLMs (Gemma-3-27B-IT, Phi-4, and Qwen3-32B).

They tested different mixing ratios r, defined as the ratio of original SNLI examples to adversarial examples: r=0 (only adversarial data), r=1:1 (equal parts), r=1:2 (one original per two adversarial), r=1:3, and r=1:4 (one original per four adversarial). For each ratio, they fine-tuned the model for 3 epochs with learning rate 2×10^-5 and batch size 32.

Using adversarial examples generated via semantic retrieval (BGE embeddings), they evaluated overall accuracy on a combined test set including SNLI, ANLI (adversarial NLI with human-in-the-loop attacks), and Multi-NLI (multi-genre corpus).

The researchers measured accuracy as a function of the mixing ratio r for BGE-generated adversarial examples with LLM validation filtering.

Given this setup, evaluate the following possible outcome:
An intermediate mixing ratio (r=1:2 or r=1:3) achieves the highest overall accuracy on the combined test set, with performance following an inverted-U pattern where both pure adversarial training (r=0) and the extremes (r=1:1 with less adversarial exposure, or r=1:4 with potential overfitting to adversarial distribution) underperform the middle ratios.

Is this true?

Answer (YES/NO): NO